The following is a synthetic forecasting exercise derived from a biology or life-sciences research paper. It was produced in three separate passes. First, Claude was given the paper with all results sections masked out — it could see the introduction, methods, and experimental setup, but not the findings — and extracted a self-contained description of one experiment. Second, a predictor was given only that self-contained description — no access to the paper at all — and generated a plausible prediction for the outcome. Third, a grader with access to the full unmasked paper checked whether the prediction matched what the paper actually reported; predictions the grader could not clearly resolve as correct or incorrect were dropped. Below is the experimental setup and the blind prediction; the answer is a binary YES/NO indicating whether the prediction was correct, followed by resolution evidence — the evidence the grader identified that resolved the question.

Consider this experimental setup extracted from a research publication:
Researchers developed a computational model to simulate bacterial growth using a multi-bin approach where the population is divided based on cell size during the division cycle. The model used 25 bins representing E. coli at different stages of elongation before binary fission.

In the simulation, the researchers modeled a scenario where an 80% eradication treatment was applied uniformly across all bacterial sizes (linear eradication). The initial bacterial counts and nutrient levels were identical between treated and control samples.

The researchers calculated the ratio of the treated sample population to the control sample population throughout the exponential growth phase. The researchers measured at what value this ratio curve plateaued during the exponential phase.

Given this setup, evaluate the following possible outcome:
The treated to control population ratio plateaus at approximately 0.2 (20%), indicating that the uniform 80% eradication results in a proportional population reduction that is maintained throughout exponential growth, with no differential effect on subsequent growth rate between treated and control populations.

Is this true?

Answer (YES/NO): YES